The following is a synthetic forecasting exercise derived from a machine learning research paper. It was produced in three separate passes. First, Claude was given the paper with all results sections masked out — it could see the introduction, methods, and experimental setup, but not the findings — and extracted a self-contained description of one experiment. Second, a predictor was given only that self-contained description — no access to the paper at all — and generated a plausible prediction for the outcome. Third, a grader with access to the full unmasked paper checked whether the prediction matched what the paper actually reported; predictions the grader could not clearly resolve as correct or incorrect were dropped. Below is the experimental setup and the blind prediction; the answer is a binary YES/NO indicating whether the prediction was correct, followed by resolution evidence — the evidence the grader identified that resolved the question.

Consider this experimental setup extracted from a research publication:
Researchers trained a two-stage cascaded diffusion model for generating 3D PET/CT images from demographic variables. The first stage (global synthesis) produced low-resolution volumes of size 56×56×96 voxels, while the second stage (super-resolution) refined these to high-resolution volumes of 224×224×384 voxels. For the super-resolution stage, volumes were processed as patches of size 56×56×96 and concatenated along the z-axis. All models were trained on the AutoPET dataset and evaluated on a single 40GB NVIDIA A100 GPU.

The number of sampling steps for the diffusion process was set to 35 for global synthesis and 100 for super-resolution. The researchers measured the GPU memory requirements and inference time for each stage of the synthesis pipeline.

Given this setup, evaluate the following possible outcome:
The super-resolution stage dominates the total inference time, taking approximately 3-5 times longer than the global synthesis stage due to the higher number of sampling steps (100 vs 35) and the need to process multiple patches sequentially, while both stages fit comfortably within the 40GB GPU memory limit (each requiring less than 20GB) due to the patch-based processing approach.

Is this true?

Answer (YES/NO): NO